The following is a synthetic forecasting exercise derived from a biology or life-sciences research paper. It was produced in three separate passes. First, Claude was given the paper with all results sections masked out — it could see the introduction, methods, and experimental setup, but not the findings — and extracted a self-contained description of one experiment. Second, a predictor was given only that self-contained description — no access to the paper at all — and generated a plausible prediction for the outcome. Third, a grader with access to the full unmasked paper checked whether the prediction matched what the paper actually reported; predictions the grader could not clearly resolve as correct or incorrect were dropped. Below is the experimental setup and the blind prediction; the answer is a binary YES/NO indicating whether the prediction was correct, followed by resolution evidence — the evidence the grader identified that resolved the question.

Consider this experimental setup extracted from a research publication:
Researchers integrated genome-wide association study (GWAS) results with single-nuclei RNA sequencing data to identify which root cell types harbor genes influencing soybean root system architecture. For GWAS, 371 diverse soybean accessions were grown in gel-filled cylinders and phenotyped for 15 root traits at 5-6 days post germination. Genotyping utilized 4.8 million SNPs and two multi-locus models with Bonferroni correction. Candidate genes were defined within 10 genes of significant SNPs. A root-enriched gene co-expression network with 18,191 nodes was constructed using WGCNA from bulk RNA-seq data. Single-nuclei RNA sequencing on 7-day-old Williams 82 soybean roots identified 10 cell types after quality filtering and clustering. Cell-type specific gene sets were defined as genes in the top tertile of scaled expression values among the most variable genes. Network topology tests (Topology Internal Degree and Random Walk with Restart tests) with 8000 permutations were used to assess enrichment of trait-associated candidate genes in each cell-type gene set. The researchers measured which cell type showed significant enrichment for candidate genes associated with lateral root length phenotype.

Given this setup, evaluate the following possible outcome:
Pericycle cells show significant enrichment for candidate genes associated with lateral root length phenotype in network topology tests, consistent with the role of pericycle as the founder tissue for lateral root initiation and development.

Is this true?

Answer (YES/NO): NO